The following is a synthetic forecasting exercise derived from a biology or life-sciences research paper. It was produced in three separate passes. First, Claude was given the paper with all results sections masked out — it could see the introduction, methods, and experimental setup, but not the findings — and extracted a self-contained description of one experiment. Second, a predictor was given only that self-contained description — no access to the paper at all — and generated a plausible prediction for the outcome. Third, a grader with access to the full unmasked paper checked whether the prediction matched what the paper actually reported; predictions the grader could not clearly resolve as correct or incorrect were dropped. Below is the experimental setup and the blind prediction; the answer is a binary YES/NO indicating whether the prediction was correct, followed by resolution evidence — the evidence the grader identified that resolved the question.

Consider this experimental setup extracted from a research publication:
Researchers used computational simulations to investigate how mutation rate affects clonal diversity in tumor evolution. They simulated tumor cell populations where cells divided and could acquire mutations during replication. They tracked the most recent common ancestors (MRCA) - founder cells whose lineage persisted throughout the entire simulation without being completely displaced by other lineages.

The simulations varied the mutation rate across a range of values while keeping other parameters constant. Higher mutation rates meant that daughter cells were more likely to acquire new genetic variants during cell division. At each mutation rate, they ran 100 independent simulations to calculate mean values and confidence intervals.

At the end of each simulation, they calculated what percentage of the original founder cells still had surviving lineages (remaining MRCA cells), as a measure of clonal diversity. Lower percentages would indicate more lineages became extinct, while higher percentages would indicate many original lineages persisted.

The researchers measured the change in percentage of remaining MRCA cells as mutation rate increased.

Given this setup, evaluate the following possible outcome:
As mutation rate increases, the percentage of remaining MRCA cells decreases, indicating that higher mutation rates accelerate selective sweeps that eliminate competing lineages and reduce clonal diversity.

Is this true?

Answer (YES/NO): YES